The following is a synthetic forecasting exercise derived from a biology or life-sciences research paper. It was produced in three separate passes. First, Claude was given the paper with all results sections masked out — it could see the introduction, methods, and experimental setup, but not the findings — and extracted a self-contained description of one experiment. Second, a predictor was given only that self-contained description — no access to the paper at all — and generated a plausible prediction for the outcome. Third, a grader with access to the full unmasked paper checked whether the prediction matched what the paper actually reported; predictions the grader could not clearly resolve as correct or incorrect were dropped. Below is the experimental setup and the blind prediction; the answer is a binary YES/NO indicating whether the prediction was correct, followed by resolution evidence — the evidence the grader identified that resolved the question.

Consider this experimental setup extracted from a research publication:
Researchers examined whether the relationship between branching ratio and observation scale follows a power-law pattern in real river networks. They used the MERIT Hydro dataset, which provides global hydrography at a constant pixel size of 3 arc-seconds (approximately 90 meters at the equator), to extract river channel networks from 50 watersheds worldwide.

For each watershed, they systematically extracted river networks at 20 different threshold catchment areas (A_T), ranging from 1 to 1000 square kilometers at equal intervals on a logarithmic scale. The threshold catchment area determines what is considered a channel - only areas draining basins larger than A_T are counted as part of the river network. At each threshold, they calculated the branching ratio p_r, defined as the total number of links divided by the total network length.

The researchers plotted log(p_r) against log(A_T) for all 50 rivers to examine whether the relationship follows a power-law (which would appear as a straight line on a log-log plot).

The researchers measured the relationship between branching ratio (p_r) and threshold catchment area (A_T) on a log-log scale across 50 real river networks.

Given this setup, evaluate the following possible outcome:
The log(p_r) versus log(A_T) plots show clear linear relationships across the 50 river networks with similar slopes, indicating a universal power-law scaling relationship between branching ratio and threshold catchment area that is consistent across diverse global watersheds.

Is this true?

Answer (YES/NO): YES